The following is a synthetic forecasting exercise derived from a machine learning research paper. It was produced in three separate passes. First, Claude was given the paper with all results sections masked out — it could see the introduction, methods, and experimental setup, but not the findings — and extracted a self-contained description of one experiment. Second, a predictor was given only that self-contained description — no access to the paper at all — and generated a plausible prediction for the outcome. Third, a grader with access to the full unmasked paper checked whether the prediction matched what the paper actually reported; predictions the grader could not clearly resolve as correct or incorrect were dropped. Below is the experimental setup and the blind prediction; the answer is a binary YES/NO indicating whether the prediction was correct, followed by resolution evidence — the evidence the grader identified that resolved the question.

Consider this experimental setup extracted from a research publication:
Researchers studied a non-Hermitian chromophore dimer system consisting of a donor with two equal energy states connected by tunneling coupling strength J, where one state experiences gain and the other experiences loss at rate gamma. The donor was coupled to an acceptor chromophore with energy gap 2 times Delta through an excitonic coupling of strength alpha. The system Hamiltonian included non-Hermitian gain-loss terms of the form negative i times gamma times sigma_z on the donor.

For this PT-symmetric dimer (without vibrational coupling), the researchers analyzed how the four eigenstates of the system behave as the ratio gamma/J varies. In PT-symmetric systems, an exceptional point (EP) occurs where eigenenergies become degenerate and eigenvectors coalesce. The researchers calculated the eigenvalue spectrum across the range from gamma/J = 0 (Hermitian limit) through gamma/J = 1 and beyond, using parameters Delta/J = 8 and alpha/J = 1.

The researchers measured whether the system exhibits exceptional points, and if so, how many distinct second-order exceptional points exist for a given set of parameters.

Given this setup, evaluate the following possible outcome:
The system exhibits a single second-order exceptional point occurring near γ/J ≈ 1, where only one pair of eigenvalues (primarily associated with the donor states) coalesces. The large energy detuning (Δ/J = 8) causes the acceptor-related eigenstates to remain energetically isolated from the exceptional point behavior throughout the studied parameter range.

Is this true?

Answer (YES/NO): NO